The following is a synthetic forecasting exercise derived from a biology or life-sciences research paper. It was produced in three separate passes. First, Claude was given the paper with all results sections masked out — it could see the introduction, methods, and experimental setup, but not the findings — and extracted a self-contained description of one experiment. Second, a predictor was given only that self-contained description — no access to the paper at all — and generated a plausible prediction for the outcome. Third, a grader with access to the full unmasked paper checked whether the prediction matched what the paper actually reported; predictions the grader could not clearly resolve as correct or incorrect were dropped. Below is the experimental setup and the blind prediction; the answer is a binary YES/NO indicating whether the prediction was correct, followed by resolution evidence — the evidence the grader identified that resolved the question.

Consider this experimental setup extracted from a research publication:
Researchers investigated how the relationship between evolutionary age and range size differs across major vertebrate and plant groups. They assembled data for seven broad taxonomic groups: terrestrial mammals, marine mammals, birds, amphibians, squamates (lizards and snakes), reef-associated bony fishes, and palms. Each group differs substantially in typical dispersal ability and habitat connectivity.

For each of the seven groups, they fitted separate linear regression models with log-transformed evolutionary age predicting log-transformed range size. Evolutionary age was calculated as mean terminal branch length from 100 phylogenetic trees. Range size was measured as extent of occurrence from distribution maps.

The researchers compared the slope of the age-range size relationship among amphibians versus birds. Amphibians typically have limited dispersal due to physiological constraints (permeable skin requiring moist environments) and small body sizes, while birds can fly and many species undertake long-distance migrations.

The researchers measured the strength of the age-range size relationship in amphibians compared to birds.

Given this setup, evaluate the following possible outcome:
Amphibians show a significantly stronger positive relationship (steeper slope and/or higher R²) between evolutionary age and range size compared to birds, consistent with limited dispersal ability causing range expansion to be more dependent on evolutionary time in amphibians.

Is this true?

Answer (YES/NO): YES